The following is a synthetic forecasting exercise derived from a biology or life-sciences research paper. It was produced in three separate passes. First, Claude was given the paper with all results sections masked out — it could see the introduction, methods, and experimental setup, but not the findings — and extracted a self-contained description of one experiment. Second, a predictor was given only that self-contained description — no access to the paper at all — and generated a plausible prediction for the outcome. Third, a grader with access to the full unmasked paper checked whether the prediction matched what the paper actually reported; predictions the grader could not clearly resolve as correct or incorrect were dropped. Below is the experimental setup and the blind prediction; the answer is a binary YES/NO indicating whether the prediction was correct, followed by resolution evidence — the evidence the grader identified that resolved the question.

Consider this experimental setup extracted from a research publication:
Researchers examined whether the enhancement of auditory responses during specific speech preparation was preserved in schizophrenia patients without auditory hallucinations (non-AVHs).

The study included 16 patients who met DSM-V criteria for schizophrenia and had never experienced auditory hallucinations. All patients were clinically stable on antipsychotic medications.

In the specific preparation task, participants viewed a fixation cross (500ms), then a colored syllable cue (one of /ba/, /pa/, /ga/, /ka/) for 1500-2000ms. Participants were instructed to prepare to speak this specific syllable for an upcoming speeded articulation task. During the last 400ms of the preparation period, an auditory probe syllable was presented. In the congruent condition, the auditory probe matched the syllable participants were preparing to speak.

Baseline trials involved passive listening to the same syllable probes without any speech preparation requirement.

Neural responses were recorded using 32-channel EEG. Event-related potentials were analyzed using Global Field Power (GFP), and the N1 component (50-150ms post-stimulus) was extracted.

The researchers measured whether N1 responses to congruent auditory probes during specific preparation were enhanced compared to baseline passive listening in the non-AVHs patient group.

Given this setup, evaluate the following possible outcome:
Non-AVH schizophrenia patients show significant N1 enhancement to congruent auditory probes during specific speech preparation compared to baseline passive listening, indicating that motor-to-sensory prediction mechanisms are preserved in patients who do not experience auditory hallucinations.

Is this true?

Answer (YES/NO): YES